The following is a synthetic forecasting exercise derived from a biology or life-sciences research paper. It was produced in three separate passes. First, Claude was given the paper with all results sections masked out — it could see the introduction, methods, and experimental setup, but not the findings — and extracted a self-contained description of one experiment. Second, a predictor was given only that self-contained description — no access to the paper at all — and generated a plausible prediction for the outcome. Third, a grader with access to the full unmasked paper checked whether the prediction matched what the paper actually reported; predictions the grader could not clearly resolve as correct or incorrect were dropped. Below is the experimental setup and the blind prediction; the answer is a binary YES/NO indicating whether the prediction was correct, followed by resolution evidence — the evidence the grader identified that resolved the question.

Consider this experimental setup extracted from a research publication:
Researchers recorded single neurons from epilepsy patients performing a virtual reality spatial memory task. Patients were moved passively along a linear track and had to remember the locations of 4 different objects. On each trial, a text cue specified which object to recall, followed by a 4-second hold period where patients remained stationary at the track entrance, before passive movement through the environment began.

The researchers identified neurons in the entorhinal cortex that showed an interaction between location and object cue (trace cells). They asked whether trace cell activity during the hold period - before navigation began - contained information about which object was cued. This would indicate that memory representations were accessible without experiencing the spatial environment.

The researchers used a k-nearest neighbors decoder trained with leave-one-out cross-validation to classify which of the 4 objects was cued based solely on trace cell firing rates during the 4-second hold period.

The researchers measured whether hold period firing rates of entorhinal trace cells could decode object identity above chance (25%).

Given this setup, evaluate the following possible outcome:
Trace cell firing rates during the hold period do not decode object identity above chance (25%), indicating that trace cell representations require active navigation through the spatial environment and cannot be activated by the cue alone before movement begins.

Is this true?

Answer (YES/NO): NO